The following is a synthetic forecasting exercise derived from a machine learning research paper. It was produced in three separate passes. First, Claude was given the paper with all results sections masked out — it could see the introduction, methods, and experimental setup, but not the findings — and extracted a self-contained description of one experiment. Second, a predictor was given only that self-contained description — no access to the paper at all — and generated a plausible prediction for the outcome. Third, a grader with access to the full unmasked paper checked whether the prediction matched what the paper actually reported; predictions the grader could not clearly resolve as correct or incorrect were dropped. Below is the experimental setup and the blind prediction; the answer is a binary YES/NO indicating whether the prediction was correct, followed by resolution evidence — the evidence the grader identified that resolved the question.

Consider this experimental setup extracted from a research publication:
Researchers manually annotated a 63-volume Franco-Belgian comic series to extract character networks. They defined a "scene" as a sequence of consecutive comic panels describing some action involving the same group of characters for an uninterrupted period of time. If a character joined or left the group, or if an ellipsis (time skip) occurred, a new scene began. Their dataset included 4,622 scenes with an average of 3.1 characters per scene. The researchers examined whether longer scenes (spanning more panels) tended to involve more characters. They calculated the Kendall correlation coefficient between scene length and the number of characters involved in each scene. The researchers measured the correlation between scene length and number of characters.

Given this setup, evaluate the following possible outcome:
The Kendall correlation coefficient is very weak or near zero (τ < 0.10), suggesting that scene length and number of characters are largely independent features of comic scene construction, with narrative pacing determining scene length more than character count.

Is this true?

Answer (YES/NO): NO